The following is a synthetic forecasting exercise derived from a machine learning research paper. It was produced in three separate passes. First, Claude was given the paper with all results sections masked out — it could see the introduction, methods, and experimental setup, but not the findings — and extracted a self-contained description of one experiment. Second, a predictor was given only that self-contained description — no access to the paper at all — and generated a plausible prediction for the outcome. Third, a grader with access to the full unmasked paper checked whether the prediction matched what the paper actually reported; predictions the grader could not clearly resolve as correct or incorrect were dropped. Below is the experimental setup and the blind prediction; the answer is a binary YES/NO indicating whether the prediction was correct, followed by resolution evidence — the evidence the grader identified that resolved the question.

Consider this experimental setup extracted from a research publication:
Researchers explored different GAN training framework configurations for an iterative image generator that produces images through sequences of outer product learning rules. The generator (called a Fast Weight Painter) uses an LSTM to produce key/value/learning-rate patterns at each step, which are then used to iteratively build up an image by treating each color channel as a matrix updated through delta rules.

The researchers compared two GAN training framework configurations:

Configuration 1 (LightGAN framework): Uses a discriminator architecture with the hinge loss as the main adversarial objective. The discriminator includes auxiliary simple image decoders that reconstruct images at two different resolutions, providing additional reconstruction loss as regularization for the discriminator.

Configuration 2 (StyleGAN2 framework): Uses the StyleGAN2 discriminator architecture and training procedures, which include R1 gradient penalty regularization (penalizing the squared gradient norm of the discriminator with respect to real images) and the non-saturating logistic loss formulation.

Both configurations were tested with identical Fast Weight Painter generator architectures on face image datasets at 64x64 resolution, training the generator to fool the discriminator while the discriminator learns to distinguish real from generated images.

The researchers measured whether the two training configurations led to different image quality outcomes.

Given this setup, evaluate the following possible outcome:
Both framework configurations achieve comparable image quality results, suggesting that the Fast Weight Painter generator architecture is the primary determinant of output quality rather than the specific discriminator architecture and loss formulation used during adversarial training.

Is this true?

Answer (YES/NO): YES